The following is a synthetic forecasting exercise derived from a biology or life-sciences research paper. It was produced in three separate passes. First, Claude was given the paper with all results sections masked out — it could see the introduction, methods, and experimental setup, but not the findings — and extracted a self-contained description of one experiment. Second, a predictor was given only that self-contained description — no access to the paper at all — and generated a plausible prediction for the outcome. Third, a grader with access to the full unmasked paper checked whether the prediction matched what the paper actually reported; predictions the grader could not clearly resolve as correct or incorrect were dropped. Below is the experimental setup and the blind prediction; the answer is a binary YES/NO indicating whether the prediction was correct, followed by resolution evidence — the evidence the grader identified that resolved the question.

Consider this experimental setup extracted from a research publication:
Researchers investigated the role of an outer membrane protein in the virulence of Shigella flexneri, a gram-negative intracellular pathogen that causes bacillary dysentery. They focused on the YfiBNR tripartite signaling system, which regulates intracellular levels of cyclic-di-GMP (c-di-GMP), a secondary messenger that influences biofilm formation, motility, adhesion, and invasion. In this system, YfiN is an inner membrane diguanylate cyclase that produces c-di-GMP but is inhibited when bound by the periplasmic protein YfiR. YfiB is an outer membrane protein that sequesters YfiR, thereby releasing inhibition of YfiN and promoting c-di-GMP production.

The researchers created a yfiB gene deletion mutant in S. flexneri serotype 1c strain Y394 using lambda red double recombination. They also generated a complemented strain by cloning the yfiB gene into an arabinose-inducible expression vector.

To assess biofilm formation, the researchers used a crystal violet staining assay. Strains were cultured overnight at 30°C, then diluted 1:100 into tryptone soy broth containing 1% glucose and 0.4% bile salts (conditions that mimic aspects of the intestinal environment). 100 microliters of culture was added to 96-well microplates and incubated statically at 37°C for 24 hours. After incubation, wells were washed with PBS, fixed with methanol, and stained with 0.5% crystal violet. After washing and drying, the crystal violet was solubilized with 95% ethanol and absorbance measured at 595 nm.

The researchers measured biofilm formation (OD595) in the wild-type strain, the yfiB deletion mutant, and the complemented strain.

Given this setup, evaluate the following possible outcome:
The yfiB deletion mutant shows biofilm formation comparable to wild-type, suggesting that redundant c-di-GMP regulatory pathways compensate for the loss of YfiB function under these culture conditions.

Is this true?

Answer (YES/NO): NO